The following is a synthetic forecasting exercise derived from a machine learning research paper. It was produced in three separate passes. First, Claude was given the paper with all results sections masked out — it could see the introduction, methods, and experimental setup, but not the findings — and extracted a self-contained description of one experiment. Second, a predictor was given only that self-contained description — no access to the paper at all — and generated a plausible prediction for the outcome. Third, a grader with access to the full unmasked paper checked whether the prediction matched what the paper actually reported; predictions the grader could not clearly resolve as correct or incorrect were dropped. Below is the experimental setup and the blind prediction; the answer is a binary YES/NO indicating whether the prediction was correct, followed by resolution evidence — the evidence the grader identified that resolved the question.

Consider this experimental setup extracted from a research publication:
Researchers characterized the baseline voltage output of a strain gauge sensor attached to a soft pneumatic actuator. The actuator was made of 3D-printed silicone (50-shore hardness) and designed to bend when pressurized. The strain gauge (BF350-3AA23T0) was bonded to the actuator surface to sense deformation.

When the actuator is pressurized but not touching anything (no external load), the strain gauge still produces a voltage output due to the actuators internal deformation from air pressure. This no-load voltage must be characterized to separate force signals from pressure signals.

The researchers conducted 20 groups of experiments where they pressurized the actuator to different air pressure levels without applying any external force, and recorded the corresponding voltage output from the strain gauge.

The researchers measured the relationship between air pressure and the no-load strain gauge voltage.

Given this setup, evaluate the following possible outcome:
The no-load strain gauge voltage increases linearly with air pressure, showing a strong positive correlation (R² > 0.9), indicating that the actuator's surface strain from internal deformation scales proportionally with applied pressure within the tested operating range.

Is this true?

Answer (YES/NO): NO